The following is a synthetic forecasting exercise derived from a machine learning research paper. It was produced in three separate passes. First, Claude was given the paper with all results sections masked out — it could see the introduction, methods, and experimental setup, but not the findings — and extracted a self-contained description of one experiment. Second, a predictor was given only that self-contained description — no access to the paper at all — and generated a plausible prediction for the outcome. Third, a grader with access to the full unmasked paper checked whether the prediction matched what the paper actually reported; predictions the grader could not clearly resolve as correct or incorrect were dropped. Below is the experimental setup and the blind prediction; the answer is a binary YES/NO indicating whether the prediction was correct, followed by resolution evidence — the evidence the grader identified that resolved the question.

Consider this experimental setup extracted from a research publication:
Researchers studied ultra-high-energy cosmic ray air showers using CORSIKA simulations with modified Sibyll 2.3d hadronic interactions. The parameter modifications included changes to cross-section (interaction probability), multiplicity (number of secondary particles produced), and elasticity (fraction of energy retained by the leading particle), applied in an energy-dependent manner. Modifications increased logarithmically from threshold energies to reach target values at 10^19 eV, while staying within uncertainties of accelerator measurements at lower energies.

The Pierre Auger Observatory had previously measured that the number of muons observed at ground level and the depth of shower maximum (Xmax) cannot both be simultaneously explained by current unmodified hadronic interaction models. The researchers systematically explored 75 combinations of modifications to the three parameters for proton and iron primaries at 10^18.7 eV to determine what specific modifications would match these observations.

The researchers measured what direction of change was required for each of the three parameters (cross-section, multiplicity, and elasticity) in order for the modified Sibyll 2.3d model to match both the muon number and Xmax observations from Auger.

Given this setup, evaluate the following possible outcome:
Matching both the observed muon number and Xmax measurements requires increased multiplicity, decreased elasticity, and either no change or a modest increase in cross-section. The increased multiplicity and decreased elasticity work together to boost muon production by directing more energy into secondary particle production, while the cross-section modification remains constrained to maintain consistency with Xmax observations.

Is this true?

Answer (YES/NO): NO